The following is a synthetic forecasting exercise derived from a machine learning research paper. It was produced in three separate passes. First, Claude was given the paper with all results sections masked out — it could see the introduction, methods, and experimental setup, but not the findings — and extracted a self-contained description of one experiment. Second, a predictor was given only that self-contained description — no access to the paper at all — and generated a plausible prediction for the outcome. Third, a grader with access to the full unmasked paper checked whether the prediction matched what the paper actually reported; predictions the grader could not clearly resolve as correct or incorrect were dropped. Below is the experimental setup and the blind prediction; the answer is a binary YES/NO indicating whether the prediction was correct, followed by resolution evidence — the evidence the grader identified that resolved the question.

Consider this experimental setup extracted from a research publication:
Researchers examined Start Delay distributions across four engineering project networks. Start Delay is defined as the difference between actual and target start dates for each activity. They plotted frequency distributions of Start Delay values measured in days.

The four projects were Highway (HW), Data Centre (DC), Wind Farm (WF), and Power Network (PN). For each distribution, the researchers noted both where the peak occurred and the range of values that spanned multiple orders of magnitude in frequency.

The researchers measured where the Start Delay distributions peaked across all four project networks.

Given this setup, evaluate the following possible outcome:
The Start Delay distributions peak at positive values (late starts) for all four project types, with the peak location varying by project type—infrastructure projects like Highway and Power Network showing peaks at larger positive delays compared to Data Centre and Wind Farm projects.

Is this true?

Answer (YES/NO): NO